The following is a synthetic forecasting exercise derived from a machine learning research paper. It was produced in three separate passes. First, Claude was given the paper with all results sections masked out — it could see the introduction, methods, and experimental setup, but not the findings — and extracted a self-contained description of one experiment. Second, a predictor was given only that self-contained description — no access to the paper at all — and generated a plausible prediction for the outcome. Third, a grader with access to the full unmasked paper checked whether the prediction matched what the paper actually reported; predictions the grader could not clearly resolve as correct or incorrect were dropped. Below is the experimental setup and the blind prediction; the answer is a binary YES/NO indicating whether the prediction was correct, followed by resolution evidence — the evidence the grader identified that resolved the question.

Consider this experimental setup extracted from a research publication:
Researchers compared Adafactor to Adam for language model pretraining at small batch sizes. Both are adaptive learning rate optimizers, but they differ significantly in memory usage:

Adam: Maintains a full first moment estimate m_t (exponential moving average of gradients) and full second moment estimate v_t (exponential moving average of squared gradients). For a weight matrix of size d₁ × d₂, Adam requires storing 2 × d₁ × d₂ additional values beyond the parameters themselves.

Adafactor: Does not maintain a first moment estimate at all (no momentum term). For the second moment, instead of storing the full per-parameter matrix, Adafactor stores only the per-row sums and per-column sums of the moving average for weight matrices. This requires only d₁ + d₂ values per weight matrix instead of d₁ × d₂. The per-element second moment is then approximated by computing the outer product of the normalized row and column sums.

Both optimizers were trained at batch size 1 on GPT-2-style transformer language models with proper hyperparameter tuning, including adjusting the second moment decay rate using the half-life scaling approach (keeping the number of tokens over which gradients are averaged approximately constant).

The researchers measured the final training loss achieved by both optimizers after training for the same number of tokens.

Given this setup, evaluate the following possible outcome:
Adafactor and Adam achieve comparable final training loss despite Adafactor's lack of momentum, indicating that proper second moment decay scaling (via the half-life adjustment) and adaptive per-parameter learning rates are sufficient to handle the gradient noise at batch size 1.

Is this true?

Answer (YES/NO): YES